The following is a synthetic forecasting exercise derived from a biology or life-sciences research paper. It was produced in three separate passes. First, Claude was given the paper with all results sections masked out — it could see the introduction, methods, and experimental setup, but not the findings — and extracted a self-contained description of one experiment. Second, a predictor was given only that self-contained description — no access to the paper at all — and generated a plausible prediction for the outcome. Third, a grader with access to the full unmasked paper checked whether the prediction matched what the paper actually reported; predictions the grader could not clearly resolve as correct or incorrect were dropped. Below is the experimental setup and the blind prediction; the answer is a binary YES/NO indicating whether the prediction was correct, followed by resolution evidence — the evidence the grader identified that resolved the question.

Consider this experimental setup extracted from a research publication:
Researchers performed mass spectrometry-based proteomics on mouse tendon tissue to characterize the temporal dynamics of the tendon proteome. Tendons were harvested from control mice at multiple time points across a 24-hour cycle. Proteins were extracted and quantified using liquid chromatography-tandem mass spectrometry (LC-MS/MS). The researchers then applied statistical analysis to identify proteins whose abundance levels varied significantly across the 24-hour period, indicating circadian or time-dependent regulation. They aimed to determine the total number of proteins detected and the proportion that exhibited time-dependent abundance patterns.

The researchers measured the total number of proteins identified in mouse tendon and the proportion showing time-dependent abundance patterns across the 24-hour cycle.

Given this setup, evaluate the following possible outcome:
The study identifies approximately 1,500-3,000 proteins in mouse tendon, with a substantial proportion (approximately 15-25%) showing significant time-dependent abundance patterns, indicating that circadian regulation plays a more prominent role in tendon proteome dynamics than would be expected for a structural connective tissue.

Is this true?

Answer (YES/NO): NO